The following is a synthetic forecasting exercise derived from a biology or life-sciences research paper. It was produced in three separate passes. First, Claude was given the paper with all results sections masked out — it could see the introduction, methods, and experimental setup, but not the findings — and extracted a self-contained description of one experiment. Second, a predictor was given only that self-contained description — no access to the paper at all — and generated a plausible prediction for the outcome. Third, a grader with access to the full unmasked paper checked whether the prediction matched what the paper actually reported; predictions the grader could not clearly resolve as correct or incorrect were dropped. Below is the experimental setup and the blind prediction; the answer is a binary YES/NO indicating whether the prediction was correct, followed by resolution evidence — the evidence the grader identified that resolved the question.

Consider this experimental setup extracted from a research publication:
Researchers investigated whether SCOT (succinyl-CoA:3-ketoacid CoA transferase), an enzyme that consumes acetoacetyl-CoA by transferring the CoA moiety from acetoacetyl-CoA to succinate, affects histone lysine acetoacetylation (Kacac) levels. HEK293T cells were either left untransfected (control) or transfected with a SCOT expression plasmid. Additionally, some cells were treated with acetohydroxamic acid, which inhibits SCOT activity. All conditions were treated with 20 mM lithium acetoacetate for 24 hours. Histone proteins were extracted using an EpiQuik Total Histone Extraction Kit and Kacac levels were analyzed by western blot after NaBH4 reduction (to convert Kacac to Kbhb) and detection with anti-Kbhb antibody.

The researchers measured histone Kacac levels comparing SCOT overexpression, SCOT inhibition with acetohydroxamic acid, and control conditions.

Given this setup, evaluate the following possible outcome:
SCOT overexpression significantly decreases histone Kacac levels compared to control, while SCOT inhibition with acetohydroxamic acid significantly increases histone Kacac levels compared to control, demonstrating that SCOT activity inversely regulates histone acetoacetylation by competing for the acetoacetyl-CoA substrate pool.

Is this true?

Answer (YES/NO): NO